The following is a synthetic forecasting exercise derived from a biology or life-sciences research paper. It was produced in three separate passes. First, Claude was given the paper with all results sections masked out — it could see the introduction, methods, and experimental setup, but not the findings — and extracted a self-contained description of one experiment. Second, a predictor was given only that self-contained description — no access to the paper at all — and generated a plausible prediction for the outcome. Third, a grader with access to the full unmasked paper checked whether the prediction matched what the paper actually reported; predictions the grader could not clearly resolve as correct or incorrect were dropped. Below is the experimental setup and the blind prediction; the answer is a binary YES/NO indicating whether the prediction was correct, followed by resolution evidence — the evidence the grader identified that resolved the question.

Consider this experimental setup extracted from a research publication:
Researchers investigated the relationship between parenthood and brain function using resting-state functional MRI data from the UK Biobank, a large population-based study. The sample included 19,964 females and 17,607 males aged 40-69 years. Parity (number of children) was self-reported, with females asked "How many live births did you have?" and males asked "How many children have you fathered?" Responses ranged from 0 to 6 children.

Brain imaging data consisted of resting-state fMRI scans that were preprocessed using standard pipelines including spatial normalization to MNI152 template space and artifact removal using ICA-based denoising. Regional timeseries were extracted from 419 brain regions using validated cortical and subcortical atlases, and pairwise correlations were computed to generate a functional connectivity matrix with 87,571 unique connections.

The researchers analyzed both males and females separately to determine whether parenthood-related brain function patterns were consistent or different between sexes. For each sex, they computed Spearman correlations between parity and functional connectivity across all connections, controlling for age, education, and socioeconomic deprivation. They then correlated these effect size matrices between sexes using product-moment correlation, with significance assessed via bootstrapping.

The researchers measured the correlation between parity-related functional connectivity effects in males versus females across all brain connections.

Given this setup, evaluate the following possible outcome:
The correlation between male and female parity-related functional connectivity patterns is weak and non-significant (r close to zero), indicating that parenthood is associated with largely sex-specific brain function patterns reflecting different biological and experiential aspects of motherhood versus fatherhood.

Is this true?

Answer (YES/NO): NO